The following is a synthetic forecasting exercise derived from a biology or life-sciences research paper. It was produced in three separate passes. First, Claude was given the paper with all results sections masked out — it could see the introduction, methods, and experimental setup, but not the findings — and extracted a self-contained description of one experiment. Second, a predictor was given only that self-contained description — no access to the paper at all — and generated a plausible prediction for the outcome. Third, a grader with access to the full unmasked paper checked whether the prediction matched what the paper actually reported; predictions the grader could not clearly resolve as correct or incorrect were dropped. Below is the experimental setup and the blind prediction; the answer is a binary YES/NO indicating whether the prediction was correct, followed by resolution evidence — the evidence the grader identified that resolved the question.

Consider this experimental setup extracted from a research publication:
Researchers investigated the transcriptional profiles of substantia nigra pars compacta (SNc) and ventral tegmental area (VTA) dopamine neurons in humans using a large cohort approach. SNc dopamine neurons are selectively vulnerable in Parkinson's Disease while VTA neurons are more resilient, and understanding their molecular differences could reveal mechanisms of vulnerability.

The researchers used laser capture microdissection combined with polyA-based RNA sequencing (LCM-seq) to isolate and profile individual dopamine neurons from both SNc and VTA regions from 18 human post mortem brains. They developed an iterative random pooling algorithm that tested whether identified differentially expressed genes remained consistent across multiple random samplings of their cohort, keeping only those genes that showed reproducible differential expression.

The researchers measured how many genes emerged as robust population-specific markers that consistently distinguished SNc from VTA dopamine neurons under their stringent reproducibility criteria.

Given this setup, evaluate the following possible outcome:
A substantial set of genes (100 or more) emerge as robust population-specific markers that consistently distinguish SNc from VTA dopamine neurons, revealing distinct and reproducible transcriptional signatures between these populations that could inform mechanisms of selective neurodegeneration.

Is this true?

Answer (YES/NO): NO